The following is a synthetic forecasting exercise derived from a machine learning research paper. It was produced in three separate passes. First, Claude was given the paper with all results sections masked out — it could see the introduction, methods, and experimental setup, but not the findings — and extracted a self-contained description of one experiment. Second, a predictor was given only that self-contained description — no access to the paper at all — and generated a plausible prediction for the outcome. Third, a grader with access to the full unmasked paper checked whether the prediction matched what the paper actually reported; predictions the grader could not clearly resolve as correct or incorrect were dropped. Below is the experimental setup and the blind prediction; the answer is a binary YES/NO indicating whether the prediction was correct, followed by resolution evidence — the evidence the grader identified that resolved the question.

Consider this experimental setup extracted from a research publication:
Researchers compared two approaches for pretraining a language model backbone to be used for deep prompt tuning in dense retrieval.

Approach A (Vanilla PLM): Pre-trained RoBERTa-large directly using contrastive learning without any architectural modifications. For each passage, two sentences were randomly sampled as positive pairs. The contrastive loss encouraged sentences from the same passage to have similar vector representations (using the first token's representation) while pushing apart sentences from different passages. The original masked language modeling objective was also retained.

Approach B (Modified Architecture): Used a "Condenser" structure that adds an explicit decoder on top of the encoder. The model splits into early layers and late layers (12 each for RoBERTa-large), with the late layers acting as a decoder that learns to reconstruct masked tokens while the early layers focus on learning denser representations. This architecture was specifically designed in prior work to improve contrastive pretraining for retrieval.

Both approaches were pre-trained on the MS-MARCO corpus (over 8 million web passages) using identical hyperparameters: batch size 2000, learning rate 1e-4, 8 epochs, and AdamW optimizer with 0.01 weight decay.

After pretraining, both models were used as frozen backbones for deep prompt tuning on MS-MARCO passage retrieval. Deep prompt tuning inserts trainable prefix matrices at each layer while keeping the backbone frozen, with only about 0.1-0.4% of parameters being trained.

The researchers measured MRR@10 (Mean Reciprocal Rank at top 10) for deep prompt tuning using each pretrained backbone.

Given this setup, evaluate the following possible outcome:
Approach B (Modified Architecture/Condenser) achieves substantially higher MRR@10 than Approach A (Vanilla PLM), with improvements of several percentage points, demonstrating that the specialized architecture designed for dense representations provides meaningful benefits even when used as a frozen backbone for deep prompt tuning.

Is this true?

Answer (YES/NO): NO